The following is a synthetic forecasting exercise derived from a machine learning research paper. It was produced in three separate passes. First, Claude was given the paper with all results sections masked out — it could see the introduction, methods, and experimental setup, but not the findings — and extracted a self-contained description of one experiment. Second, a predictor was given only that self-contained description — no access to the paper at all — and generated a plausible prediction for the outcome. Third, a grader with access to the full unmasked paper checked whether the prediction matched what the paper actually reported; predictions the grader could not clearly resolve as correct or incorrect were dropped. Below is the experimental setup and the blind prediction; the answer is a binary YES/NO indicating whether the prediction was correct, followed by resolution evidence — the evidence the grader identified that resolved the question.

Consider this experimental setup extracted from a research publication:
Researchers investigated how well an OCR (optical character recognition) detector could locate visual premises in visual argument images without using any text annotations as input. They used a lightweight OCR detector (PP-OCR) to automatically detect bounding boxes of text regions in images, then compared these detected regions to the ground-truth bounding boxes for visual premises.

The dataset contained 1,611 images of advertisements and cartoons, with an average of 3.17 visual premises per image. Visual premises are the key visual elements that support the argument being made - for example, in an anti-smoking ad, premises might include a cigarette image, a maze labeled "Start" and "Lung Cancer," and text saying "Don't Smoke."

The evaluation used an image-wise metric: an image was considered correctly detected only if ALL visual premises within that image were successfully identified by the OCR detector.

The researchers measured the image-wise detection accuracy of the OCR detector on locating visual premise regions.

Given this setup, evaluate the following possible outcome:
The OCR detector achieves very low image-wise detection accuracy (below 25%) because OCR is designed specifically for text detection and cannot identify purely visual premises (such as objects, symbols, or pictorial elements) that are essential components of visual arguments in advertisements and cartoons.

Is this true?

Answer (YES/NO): NO